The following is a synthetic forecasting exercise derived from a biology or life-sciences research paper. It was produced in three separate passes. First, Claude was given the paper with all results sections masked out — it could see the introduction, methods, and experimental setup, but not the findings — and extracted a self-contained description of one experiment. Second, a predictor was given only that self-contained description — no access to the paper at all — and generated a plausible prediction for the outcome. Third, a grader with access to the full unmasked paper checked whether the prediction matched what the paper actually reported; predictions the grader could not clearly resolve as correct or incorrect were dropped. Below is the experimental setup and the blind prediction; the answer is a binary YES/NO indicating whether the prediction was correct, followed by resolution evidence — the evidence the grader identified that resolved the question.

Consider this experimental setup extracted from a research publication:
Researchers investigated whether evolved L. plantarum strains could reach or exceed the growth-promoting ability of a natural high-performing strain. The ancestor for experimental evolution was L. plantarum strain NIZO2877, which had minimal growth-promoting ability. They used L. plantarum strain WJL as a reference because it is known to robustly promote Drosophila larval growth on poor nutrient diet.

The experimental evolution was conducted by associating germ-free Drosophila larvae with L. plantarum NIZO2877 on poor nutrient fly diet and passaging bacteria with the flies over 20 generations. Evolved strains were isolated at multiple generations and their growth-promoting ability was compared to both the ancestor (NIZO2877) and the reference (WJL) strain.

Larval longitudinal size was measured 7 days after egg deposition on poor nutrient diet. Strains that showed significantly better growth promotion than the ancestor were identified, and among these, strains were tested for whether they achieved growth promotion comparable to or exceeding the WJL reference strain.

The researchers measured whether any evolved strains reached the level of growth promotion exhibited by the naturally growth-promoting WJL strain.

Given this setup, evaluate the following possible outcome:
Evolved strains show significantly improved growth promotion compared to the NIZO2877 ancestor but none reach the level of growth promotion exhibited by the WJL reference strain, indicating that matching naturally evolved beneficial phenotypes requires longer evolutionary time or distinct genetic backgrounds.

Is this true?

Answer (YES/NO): NO